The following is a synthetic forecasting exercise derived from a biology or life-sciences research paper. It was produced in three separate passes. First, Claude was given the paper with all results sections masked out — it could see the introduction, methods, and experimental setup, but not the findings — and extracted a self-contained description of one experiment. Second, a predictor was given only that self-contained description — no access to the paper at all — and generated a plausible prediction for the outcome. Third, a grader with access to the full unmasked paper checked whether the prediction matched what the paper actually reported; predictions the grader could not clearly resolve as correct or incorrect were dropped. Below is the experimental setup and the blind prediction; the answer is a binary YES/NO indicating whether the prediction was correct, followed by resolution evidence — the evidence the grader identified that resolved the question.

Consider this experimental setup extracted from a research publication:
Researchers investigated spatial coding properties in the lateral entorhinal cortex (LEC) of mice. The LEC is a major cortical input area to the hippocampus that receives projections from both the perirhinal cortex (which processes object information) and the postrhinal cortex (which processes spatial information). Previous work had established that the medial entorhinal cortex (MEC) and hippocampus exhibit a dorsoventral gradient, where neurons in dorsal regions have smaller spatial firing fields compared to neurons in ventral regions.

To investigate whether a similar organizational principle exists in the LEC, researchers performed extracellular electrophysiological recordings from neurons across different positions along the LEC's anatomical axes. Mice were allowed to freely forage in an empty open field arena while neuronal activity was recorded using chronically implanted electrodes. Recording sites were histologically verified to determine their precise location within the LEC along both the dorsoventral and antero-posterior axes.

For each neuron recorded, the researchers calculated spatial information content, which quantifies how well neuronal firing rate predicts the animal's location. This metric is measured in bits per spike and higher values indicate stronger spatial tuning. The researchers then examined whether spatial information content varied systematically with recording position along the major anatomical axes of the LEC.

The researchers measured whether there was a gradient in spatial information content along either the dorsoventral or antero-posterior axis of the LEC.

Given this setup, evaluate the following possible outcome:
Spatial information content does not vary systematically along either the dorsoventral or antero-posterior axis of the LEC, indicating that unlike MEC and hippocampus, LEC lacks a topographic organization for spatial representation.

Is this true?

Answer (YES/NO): NO